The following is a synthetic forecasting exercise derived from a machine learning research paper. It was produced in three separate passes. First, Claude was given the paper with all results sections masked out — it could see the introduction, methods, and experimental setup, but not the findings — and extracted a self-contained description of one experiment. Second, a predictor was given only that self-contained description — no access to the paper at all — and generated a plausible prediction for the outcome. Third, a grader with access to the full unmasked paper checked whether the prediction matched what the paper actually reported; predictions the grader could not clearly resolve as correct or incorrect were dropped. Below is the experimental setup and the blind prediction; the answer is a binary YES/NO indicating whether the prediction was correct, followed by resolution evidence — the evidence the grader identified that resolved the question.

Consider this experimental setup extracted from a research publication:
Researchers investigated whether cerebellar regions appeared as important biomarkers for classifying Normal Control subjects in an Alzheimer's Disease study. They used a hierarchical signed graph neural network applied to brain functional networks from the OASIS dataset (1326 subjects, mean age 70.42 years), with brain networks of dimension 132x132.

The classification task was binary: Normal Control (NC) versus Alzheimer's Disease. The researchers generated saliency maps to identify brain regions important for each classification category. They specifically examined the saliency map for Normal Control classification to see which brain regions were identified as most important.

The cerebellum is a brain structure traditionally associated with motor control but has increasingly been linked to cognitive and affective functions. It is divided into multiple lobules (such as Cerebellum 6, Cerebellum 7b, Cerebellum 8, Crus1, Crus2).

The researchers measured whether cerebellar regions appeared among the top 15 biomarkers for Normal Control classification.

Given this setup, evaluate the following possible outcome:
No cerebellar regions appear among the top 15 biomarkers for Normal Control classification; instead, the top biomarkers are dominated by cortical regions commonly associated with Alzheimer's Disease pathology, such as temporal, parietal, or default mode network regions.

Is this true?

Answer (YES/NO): NO